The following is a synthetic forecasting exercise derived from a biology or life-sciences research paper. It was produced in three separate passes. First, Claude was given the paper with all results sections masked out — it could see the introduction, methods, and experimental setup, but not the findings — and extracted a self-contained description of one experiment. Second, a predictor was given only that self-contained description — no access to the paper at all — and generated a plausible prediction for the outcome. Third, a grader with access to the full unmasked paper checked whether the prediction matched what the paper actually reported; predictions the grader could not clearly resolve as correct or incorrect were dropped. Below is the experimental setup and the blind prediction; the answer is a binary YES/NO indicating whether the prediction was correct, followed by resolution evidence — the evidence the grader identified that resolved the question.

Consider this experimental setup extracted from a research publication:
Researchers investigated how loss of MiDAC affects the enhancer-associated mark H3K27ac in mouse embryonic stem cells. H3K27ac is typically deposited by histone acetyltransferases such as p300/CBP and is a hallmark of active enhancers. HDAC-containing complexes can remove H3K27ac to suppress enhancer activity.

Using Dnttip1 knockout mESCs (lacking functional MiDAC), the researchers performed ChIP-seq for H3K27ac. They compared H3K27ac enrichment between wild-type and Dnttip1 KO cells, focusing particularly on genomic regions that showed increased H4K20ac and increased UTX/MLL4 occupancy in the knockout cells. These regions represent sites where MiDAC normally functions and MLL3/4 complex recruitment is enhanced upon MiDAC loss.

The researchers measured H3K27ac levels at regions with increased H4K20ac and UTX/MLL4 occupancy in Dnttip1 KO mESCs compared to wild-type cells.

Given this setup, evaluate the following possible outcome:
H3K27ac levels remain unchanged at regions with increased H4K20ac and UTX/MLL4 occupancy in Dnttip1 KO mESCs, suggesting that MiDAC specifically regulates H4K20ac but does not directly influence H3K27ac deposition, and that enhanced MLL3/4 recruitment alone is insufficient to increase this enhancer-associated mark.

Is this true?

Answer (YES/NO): NO